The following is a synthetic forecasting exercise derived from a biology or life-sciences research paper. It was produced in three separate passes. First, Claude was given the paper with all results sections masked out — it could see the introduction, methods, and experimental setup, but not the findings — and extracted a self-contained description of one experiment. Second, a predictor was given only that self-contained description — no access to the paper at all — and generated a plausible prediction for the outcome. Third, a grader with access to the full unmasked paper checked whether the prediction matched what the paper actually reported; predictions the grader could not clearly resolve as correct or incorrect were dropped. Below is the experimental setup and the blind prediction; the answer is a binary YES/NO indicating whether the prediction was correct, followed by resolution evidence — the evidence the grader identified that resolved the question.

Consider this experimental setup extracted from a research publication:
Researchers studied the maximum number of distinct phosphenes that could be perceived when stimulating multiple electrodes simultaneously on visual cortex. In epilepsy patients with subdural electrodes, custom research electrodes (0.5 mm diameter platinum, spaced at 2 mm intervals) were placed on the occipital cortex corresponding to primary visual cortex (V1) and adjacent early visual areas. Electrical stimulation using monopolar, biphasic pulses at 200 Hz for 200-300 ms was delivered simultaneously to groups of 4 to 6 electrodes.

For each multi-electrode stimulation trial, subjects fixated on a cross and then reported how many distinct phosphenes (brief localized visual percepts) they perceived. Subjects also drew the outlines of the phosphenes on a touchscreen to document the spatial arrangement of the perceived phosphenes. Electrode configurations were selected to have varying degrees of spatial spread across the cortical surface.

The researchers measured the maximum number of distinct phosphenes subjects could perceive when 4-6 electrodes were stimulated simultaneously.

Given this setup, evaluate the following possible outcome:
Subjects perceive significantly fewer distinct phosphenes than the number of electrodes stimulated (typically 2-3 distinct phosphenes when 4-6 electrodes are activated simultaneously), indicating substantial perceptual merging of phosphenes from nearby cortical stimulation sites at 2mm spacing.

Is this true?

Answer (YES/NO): NO